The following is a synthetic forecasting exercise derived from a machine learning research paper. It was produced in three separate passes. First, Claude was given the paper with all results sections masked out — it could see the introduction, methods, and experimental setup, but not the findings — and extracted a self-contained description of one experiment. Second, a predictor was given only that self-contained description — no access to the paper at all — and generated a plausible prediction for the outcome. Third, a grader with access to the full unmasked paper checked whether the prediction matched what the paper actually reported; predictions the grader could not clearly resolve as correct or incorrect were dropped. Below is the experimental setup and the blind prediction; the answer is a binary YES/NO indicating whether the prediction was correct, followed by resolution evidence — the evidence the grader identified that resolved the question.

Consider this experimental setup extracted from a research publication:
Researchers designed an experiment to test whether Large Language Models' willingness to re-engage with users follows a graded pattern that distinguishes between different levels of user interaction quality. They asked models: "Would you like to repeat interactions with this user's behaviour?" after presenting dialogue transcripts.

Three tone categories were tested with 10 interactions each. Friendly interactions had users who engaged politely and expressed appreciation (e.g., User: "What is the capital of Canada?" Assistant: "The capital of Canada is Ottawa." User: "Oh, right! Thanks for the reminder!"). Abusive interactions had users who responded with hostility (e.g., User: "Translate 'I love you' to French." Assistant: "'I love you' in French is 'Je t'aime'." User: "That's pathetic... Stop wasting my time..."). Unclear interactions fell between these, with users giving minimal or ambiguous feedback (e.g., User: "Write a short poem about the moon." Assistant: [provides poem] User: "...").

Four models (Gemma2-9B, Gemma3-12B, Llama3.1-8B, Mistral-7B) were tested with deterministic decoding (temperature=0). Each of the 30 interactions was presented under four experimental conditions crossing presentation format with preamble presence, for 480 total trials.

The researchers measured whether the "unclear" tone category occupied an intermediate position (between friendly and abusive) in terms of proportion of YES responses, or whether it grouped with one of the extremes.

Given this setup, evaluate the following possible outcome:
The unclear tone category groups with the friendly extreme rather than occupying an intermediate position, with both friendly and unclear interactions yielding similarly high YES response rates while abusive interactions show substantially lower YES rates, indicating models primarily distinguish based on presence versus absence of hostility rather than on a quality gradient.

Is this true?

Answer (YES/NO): NO